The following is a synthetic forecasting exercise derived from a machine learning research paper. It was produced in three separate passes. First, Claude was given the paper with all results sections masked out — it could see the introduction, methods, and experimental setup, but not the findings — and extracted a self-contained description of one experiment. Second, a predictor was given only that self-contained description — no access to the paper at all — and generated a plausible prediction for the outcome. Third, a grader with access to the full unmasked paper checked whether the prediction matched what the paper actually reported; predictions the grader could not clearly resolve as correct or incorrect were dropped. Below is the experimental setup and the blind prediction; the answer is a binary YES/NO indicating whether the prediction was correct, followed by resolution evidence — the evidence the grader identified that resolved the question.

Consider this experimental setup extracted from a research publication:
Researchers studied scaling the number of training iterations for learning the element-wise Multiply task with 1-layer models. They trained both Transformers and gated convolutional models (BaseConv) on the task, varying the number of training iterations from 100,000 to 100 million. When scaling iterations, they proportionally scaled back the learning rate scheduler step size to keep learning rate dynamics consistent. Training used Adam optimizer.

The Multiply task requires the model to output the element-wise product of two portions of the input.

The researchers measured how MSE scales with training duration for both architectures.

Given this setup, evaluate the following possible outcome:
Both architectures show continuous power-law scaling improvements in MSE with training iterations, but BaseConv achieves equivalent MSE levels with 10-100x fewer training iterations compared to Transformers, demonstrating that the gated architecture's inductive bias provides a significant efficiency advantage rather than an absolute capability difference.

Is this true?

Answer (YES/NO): NO